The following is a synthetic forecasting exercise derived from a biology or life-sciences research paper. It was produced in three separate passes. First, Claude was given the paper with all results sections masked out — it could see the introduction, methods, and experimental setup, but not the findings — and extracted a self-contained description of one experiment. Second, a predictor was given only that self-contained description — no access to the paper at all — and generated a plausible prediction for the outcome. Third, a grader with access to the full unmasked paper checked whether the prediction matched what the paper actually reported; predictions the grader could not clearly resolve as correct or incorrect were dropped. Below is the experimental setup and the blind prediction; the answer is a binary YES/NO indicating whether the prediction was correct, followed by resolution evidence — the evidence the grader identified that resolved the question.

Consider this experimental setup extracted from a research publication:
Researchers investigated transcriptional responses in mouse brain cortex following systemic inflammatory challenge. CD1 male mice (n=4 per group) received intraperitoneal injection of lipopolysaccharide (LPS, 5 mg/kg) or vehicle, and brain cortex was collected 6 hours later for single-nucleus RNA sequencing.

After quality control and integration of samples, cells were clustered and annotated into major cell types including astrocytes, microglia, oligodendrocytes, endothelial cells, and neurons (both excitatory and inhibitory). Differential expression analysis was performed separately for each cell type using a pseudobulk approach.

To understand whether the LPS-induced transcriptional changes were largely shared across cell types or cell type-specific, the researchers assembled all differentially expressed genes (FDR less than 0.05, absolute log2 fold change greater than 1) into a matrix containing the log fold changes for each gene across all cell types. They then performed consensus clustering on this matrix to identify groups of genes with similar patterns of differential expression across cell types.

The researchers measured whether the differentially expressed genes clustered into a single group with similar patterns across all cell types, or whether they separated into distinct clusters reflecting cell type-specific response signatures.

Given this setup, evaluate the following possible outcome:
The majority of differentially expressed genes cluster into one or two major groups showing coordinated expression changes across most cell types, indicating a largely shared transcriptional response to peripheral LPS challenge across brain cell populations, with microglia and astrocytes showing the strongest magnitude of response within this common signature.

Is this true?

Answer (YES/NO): NO